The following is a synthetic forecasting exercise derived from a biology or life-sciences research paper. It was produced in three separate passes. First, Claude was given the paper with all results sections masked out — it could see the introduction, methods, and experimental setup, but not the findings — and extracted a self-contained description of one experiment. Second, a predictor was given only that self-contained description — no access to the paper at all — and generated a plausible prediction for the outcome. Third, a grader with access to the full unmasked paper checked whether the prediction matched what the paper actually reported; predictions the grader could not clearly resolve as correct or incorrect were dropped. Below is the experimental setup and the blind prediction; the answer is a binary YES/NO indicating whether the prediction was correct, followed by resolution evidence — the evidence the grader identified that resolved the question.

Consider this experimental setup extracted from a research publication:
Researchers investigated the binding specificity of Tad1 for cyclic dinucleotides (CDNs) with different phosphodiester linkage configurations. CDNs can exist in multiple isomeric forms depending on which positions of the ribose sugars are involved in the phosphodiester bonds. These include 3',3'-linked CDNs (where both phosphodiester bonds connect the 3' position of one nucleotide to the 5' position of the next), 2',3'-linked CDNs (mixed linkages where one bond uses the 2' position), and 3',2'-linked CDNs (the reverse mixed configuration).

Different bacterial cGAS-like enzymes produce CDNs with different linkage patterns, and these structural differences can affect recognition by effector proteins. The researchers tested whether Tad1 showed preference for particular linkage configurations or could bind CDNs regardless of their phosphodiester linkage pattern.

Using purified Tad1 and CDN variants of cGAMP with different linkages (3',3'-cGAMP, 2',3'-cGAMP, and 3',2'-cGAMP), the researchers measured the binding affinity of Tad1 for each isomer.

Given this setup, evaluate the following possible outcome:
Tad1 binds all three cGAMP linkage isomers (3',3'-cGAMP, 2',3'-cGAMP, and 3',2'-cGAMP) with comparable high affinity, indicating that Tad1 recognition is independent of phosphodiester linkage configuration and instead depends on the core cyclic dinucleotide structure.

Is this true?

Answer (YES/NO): NO